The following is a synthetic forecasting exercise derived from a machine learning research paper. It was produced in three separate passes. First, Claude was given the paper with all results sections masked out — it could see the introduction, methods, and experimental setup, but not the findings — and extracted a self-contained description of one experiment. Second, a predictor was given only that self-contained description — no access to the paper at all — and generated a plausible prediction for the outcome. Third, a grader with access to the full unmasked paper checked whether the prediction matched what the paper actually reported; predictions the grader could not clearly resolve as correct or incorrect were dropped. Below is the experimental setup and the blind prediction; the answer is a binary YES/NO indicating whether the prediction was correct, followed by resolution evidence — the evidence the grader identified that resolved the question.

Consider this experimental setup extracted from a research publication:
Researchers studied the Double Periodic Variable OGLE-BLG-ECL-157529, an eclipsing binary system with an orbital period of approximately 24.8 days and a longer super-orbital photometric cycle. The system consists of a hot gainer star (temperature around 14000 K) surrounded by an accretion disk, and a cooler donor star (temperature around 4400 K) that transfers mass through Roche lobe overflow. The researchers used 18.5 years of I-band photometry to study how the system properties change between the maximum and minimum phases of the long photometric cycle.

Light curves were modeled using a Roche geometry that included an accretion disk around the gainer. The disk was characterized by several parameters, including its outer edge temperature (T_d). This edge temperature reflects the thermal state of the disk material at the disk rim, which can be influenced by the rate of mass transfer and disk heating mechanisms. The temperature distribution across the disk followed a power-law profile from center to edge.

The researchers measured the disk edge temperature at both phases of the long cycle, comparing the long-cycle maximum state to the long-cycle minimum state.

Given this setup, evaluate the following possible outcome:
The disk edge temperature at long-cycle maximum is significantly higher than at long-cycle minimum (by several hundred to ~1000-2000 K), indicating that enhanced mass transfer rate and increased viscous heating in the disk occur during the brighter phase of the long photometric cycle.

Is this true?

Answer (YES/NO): NO